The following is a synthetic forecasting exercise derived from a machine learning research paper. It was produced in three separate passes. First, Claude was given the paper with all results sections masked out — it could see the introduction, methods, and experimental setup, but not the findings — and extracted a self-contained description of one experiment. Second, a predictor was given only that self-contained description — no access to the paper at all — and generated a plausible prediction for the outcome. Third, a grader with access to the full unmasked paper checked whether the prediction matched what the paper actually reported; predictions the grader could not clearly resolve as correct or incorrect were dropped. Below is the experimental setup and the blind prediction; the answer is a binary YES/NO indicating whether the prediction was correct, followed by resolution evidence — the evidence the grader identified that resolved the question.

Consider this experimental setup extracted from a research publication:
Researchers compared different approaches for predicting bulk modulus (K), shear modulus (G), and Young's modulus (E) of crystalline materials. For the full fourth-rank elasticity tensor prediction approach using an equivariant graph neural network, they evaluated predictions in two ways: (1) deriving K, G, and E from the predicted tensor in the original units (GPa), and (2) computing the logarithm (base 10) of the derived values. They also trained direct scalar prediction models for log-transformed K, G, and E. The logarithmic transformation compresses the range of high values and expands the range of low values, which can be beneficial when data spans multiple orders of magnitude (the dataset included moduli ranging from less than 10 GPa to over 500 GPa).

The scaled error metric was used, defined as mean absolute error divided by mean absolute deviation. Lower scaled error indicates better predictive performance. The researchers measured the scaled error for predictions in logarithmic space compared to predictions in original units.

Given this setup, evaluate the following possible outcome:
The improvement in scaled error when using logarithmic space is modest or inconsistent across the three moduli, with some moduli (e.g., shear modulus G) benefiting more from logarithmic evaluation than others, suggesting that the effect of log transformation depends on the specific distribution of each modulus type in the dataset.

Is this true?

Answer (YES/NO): NO